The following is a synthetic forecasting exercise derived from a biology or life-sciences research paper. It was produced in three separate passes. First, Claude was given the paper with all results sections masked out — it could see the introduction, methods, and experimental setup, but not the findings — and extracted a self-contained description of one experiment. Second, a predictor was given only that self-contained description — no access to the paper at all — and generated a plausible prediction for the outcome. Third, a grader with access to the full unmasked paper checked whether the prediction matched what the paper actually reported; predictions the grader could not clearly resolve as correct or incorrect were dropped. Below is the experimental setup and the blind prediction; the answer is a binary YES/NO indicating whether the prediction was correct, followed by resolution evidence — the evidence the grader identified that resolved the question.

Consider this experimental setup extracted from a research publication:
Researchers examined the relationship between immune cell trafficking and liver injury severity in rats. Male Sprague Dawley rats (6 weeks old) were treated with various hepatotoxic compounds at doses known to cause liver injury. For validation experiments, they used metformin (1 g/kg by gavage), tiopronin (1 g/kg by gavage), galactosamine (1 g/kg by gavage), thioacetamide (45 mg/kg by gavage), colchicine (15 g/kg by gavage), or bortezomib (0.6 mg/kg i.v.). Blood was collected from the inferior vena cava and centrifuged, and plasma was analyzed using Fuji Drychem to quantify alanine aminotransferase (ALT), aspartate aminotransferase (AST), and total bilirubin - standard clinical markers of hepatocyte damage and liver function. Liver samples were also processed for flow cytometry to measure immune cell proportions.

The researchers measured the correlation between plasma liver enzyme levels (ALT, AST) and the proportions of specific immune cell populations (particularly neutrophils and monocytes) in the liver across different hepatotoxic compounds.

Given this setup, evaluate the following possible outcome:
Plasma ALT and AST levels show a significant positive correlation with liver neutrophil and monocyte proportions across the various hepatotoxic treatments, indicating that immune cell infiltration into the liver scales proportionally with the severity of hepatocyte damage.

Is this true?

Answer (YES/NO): NO